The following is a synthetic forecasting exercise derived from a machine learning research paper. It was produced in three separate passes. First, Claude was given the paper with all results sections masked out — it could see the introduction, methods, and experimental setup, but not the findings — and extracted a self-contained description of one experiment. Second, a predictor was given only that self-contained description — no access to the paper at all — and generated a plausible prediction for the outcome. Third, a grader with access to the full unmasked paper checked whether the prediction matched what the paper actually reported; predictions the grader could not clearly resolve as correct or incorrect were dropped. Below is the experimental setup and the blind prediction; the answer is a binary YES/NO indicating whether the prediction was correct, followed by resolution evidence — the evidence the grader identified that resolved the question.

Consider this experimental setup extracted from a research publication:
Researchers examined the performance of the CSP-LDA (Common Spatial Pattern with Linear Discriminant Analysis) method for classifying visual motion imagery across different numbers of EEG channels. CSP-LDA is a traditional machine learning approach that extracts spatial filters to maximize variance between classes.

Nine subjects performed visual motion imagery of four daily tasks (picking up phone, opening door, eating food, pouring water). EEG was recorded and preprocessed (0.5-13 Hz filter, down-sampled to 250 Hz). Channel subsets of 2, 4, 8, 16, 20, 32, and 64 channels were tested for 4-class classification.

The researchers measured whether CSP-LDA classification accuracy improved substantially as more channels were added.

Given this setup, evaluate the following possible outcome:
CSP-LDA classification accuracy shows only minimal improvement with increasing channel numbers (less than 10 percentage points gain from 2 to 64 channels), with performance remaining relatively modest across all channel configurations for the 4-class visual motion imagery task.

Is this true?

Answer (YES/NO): YES